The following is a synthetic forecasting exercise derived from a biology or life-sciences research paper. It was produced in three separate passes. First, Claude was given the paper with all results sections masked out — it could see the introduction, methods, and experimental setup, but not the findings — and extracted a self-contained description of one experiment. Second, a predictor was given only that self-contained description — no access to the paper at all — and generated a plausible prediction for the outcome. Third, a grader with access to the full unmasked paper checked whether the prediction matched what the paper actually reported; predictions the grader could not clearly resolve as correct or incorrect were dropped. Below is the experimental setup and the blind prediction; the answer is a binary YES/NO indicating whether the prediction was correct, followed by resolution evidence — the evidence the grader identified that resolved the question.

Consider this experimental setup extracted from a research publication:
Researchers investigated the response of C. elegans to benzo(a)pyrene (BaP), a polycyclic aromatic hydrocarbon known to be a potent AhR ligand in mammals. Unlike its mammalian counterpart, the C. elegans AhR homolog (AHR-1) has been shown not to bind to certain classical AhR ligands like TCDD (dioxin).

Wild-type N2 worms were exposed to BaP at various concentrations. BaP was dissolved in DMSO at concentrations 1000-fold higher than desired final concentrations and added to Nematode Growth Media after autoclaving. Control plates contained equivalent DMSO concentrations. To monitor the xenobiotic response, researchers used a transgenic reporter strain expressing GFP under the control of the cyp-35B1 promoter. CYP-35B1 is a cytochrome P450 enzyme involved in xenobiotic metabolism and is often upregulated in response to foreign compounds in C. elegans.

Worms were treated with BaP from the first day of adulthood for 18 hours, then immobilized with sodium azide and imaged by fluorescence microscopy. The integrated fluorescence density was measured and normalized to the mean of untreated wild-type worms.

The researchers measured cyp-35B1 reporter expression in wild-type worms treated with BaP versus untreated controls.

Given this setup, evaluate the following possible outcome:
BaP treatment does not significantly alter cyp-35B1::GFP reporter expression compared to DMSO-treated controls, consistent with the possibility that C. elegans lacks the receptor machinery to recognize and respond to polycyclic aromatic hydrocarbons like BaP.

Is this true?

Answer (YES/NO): NO